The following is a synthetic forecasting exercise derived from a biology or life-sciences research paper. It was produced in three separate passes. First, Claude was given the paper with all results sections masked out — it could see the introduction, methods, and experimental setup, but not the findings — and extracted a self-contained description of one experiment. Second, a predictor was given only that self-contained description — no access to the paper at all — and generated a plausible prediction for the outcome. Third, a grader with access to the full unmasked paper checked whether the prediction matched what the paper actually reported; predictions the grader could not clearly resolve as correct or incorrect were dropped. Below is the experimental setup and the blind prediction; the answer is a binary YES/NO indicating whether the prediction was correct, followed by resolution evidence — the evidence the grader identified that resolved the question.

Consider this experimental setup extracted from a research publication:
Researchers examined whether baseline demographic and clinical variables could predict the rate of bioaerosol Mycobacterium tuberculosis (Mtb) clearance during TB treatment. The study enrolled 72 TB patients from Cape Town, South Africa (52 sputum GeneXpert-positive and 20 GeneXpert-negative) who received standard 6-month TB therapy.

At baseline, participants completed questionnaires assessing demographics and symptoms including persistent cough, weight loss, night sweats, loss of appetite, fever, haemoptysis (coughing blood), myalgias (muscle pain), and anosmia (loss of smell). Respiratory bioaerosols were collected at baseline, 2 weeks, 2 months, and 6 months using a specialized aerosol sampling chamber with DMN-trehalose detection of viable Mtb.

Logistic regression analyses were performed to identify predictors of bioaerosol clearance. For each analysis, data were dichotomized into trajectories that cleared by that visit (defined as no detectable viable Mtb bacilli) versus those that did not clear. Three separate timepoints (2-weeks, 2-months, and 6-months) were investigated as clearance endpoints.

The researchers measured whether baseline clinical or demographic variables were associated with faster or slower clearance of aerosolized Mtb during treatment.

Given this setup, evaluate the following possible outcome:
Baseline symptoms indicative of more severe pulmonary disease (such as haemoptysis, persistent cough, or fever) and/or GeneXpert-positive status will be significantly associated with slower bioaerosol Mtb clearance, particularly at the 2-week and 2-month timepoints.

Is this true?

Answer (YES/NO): NO